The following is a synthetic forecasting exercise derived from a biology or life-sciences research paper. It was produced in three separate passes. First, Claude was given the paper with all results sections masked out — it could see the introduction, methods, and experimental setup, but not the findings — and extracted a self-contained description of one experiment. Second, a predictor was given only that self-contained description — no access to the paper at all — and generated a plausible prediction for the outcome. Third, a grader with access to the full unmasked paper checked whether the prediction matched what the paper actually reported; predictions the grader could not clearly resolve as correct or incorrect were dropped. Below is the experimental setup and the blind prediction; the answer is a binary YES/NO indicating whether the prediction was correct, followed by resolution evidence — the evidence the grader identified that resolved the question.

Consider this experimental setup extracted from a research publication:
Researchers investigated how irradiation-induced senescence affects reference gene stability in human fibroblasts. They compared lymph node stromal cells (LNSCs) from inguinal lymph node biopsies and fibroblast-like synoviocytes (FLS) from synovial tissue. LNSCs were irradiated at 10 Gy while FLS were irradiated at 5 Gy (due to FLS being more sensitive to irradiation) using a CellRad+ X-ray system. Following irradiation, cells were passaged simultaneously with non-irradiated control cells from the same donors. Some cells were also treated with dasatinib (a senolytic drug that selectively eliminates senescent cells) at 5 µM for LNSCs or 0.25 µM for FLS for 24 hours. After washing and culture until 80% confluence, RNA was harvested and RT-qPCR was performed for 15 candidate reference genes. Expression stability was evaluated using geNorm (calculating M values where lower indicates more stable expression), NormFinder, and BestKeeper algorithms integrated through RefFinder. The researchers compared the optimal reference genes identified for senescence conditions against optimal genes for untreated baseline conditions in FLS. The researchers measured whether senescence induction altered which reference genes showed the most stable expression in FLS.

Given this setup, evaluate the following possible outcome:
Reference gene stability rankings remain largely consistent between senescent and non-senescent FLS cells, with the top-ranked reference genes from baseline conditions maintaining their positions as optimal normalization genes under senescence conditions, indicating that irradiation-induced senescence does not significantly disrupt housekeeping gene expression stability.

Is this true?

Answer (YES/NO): NO